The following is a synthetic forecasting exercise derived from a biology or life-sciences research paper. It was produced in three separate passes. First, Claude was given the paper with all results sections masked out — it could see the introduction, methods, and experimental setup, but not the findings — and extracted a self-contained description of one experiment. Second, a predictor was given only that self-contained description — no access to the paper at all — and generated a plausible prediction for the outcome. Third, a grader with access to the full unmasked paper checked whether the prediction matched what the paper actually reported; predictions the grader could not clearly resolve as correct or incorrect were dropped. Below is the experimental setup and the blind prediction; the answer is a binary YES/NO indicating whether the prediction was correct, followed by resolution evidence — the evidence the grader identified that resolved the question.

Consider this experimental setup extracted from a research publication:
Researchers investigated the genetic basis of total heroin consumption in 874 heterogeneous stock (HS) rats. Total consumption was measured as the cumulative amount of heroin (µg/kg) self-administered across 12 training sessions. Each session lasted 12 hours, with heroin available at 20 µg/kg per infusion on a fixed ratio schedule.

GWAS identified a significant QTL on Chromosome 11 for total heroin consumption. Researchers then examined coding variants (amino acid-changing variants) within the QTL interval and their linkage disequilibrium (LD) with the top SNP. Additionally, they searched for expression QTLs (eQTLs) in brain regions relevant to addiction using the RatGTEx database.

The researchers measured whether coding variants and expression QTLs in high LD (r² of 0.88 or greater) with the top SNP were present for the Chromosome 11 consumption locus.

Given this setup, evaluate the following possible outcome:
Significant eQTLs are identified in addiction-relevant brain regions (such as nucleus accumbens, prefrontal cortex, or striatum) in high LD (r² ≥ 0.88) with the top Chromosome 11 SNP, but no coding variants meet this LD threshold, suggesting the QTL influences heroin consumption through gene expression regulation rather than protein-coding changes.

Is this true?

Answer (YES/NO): NO